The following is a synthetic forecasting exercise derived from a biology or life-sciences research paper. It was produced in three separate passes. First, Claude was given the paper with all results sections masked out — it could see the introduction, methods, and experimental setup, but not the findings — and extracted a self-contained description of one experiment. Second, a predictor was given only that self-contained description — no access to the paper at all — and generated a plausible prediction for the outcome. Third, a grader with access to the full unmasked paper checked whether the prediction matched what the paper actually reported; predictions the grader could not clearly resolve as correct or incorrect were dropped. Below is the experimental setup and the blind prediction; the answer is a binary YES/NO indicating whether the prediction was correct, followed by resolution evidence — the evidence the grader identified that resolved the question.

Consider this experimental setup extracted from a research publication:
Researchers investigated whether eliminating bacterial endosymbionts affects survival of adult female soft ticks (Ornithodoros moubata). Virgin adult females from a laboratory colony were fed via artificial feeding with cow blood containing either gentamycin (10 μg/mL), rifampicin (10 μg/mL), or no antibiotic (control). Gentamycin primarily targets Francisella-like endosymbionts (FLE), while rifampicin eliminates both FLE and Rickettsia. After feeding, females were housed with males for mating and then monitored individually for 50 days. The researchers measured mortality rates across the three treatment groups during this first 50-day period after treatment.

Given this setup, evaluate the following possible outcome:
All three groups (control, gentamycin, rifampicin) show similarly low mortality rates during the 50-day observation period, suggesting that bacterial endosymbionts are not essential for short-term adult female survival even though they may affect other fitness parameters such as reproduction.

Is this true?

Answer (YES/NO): NO